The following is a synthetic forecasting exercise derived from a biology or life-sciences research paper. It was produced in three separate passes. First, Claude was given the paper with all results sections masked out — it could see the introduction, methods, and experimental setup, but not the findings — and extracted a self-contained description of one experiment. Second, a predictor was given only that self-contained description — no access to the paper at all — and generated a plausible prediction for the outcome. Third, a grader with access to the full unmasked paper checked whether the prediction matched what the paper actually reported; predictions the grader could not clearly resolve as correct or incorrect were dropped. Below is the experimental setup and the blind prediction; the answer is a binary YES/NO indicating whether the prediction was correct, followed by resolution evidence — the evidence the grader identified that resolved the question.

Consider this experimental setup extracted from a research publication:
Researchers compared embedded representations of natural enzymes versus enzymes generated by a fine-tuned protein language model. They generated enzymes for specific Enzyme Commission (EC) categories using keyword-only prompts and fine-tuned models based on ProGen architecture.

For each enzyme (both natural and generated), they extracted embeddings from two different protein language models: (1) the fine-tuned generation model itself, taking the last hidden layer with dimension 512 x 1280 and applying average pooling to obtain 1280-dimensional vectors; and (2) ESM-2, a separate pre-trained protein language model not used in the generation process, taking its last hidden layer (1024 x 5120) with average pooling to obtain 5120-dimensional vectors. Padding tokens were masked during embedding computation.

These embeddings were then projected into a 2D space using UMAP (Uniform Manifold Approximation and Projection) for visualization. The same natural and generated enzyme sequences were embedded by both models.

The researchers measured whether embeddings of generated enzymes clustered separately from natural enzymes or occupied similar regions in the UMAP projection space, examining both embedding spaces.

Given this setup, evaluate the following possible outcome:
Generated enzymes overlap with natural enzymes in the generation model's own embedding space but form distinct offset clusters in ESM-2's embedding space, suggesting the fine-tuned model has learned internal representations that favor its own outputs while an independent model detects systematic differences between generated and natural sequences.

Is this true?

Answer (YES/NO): NO